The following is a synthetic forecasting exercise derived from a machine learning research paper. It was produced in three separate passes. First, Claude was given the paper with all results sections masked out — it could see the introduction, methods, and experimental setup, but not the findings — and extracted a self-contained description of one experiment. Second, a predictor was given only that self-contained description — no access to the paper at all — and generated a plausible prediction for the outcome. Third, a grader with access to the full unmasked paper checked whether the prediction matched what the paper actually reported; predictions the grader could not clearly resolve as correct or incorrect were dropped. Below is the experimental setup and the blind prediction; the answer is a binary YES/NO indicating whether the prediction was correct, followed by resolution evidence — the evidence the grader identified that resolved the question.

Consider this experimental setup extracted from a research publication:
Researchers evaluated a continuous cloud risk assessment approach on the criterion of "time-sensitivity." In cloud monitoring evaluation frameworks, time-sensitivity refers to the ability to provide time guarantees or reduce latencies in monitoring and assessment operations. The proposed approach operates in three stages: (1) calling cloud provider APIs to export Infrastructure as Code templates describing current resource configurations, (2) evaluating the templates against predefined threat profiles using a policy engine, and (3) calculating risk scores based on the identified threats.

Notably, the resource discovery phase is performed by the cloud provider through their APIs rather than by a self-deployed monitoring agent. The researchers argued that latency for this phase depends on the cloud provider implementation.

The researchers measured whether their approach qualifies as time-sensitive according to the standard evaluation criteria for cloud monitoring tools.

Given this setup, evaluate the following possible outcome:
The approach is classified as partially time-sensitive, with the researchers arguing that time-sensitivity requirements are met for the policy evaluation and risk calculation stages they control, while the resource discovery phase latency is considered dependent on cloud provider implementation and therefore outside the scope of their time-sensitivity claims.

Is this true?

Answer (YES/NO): NO